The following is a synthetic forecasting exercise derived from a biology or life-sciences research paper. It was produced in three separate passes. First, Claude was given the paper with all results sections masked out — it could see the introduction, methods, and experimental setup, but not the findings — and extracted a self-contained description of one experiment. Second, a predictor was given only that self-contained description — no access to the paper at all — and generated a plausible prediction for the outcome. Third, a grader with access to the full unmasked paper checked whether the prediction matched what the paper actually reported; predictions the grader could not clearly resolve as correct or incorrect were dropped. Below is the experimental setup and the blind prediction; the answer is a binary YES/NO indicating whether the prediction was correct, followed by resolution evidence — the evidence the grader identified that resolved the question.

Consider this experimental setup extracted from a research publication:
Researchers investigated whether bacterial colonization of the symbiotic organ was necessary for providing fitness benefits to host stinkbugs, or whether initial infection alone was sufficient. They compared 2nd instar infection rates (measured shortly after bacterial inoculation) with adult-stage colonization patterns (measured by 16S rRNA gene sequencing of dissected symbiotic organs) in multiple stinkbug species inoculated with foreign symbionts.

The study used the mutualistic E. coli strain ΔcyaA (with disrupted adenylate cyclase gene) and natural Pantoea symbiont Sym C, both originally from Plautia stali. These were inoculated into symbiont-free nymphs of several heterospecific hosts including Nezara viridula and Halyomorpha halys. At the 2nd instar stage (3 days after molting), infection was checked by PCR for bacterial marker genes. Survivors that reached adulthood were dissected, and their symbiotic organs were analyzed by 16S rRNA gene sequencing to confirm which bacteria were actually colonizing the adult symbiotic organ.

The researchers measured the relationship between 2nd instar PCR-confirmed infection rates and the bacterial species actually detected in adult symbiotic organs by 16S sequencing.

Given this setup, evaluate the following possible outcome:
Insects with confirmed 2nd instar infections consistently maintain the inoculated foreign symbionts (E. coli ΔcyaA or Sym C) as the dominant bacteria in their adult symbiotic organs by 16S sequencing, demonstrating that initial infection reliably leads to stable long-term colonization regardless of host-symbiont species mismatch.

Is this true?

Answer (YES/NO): NO